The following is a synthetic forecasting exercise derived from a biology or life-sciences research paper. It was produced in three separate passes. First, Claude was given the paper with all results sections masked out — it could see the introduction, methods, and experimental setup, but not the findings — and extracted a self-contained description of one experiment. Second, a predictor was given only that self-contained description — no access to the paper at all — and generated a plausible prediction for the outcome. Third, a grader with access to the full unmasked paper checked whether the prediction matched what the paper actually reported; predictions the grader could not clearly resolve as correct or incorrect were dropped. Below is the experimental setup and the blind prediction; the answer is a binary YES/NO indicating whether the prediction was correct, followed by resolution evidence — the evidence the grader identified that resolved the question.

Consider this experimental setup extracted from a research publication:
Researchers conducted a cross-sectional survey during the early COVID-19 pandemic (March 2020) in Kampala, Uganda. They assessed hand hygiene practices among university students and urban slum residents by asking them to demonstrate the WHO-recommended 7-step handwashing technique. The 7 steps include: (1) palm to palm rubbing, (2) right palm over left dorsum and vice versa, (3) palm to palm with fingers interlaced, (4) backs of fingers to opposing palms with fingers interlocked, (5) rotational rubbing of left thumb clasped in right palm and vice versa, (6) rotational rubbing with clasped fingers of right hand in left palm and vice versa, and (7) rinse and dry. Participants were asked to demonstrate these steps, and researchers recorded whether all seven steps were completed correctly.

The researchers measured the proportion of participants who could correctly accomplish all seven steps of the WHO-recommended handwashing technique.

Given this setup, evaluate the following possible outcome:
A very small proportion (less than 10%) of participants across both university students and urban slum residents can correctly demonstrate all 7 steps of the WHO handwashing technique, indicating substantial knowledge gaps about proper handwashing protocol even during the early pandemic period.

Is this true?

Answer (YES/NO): NO